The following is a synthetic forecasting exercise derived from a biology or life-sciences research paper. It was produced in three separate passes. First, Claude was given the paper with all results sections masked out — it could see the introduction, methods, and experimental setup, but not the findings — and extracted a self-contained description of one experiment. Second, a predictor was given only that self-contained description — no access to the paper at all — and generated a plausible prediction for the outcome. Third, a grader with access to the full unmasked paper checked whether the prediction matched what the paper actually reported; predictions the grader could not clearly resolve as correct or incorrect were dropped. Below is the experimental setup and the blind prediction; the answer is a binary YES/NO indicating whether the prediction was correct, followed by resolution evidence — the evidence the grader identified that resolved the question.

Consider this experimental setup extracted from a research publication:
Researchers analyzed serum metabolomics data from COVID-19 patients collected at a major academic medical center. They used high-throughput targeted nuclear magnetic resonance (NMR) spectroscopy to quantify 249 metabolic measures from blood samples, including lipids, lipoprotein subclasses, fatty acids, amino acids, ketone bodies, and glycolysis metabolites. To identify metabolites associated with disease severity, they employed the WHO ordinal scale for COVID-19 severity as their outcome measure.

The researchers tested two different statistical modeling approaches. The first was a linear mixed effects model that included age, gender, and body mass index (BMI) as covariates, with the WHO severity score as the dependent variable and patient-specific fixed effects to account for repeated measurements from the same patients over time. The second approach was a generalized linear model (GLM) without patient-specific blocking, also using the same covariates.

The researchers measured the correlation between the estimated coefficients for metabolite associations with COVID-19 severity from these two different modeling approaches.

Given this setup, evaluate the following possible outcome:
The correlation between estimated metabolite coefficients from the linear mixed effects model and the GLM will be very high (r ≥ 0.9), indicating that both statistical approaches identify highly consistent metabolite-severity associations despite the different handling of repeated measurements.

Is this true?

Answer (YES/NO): YES